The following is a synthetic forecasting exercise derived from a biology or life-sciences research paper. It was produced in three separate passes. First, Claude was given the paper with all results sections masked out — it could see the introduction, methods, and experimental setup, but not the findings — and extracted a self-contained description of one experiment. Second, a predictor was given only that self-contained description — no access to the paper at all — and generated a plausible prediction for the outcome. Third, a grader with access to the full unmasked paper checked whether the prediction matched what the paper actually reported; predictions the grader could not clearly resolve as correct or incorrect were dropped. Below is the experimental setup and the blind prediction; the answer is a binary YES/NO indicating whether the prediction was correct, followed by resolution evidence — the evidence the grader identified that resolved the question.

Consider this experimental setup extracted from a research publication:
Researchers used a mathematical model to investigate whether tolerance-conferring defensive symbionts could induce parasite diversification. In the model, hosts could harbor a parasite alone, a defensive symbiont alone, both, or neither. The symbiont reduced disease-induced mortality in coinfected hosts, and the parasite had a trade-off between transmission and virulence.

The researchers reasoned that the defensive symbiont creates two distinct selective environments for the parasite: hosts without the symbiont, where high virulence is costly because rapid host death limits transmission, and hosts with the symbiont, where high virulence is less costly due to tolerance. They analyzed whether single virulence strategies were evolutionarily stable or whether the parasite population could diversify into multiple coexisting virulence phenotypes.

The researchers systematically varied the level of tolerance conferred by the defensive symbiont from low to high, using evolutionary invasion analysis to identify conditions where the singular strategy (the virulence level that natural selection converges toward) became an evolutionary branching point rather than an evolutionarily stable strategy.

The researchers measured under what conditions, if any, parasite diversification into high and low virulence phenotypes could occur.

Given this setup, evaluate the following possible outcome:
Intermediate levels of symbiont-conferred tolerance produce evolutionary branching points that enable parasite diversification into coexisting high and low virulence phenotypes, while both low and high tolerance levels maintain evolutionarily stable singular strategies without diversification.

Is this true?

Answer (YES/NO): NO